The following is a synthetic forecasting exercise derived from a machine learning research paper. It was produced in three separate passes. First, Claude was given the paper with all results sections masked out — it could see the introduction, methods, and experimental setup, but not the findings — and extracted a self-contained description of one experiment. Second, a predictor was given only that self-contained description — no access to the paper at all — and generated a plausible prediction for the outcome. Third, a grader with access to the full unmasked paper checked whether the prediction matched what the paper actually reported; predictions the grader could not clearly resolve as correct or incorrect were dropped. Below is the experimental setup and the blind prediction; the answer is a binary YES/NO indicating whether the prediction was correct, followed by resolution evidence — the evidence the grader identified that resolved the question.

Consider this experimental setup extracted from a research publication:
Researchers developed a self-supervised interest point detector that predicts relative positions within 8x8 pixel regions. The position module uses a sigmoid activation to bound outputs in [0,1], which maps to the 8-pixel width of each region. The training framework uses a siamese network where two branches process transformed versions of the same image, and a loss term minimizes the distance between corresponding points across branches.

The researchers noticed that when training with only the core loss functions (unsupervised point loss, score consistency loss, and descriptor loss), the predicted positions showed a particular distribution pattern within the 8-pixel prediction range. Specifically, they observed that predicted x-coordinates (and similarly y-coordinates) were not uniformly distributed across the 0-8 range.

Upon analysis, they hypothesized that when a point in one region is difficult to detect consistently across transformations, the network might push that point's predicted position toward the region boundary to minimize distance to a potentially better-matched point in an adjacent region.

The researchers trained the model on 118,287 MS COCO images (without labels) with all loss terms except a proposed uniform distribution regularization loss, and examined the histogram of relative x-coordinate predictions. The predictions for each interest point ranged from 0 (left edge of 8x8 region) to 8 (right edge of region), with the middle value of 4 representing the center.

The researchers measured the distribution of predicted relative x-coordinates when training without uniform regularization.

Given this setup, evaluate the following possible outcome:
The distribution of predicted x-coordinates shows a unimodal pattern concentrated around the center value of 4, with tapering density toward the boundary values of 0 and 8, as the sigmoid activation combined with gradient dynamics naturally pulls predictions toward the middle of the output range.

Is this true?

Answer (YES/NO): NO